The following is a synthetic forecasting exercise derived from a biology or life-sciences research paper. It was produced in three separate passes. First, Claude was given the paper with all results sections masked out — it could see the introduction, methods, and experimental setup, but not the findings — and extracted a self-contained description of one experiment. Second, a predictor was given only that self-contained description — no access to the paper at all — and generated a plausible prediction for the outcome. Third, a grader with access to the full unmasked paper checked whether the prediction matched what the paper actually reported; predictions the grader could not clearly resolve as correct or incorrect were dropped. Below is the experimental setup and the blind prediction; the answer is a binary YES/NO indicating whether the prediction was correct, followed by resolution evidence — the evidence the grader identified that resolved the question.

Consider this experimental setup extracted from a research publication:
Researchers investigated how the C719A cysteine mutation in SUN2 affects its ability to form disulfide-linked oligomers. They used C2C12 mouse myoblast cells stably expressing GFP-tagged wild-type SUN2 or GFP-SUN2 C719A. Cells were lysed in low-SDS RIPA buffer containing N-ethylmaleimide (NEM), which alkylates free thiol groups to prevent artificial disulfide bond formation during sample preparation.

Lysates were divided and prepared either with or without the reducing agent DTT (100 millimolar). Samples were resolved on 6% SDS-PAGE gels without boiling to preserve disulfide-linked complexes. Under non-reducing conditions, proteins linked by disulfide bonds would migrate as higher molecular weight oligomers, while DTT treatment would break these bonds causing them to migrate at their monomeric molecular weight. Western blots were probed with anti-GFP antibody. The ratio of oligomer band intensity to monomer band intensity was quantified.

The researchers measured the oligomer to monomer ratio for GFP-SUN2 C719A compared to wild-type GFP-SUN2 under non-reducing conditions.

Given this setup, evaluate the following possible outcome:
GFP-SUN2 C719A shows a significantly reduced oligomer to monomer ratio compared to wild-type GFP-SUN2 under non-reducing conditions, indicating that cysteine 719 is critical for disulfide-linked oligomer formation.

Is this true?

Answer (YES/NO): NO